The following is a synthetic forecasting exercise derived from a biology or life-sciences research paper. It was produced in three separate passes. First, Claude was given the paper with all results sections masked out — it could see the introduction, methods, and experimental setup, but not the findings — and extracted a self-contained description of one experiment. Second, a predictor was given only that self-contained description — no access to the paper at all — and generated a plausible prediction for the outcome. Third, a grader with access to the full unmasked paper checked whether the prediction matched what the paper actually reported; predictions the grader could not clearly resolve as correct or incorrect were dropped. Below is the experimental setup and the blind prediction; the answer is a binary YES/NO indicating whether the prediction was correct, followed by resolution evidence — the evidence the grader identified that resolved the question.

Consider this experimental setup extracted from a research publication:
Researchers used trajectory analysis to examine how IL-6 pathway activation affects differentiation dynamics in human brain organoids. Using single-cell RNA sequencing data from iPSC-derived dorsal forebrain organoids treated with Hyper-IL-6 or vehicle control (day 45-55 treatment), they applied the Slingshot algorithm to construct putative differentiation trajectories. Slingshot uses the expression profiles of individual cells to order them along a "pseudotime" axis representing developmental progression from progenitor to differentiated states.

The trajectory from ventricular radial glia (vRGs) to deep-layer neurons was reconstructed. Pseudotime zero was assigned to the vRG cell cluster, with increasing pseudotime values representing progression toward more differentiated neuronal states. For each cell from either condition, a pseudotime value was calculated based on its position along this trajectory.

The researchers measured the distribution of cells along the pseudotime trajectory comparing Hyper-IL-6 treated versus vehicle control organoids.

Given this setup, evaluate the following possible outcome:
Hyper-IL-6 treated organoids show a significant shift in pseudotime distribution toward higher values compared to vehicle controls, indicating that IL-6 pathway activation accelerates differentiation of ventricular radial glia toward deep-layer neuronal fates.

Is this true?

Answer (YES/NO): NO